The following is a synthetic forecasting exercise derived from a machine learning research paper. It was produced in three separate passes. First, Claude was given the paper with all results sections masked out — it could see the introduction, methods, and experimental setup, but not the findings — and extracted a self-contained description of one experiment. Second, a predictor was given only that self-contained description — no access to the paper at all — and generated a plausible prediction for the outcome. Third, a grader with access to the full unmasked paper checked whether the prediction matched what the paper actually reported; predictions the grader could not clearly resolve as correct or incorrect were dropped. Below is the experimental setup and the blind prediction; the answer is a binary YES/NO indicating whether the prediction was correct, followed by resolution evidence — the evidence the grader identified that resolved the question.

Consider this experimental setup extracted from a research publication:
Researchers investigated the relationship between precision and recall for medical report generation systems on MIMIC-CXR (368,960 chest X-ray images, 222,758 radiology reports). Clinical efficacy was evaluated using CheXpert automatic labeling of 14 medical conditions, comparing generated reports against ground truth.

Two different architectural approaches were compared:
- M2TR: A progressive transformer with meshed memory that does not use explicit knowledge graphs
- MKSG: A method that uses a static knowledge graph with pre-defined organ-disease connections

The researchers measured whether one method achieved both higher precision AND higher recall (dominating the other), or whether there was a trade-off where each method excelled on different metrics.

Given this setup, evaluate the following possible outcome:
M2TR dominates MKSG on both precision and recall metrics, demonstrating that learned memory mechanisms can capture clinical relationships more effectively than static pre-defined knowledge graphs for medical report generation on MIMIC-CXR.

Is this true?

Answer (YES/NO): NO